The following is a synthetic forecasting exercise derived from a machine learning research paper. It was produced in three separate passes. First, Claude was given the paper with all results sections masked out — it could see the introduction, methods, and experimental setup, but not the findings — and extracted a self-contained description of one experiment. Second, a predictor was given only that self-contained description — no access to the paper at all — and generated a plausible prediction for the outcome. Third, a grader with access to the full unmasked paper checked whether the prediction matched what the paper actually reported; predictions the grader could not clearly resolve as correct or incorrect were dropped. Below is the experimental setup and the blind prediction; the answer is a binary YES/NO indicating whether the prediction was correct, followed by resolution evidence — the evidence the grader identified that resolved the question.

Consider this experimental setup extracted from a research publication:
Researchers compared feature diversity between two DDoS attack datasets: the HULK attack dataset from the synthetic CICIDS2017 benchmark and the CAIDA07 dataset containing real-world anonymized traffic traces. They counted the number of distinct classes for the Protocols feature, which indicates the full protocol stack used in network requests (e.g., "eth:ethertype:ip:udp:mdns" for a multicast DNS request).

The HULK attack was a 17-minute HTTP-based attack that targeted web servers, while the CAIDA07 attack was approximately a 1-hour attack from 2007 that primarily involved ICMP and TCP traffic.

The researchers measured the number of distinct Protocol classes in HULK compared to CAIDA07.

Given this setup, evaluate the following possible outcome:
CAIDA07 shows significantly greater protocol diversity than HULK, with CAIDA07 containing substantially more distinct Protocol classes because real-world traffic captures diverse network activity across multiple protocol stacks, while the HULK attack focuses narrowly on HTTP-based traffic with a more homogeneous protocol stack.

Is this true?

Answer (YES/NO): NO